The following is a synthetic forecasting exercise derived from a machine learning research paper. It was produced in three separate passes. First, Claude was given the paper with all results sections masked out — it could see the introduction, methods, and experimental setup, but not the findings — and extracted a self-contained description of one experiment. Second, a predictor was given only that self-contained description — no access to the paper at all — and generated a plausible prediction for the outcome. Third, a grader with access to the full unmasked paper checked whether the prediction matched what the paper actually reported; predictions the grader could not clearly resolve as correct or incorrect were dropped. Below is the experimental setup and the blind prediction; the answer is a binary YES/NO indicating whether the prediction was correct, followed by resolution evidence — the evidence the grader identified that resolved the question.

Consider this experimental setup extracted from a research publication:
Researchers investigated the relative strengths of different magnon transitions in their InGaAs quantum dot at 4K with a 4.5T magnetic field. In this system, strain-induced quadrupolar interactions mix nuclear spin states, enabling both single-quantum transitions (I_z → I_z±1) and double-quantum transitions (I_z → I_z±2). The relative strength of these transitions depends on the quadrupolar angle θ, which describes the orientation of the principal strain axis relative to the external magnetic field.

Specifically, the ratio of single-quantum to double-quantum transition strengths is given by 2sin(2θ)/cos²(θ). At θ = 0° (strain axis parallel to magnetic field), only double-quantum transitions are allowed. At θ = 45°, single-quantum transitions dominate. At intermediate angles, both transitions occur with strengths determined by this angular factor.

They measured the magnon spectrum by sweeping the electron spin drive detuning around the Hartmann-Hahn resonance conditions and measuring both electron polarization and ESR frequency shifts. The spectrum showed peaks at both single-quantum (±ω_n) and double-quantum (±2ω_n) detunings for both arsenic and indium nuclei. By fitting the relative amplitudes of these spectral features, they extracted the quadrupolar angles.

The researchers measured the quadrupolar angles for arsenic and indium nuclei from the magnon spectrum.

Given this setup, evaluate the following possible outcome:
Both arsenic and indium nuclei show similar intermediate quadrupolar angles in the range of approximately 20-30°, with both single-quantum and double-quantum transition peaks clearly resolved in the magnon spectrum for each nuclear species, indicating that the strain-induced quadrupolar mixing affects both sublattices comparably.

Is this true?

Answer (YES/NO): YES